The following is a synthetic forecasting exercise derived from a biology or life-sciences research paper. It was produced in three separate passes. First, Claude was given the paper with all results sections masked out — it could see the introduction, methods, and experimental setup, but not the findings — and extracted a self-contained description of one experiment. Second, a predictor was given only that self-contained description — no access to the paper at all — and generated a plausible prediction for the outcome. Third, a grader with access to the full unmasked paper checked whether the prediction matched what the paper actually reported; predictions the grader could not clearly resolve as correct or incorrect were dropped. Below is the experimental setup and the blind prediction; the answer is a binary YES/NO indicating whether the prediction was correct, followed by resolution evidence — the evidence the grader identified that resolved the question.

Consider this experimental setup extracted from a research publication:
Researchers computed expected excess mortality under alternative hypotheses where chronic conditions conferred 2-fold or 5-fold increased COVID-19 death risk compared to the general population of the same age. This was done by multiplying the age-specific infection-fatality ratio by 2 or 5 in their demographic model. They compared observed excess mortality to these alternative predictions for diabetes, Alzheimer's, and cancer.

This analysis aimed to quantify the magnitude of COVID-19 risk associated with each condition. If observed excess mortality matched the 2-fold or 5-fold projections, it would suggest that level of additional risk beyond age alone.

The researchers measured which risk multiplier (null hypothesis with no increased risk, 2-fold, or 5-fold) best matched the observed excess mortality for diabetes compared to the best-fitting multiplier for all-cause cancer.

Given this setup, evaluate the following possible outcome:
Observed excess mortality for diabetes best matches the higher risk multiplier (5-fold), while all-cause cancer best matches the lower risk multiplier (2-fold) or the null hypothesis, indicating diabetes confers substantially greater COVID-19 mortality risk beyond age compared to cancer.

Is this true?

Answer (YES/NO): YES